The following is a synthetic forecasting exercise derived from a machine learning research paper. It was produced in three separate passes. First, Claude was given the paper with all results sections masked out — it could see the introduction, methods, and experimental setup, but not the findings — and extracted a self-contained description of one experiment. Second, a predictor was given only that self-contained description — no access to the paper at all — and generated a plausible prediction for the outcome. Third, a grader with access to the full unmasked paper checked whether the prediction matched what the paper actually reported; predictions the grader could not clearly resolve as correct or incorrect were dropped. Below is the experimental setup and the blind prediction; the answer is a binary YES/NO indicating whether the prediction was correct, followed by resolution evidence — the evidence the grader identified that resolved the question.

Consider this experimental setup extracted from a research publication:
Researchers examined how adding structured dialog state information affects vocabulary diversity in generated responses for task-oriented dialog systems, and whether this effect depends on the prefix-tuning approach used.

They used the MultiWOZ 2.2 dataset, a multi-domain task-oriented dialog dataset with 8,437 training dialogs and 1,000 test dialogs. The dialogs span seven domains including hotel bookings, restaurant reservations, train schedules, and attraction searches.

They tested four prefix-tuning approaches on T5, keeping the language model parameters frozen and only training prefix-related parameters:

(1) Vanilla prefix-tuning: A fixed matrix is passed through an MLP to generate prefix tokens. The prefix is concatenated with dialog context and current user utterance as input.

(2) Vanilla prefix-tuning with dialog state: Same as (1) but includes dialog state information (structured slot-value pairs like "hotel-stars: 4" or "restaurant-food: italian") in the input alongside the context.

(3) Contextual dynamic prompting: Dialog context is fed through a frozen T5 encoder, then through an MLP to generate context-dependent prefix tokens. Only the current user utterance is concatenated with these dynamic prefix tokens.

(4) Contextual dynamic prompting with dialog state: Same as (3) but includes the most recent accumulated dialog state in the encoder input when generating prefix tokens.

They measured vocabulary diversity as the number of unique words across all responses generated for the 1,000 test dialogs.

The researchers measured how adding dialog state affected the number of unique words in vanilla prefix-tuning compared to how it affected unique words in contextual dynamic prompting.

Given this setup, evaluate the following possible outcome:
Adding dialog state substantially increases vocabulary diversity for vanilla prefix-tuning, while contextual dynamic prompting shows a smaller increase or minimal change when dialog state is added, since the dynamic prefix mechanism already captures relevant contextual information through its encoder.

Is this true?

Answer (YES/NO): NO